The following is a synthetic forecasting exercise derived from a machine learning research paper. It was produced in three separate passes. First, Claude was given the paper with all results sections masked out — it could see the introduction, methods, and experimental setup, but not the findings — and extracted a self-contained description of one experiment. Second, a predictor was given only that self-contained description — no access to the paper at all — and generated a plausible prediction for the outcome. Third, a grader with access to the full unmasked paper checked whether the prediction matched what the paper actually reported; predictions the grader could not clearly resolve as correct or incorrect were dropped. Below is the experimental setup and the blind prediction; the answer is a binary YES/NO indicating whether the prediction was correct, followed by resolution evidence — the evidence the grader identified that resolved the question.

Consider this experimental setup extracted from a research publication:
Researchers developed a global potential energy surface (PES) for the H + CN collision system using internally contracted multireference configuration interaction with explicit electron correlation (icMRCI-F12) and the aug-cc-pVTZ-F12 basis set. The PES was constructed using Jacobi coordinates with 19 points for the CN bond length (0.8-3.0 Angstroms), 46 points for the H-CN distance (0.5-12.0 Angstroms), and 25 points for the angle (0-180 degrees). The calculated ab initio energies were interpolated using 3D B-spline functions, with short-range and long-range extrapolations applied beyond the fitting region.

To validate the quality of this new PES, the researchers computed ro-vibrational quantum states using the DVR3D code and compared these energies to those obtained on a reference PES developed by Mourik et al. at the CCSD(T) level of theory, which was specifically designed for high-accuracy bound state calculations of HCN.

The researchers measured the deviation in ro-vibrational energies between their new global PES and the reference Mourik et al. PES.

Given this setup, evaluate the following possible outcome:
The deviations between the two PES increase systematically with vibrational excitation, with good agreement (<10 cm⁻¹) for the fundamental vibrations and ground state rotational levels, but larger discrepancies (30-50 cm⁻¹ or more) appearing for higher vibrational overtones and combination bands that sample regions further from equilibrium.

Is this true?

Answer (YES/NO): NO